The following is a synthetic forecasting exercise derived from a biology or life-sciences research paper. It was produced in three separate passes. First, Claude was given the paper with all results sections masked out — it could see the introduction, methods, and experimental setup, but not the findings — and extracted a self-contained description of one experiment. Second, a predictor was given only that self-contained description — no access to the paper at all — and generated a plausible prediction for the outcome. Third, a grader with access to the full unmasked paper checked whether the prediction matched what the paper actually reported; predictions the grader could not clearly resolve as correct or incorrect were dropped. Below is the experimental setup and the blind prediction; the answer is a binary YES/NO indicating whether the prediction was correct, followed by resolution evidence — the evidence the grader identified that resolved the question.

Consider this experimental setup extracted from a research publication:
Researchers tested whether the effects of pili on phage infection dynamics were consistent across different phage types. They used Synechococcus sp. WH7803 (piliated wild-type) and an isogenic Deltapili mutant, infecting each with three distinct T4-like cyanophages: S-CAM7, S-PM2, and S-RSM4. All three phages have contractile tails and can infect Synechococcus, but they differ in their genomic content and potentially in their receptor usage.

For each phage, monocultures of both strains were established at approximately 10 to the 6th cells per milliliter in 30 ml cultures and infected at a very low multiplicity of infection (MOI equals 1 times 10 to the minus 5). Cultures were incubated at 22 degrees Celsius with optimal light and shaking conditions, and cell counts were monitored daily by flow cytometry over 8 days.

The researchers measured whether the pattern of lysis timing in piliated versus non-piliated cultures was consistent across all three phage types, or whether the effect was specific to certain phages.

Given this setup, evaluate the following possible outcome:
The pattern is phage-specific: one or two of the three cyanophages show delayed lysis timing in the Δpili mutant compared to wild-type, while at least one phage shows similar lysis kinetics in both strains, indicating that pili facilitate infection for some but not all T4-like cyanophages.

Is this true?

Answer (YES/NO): NO